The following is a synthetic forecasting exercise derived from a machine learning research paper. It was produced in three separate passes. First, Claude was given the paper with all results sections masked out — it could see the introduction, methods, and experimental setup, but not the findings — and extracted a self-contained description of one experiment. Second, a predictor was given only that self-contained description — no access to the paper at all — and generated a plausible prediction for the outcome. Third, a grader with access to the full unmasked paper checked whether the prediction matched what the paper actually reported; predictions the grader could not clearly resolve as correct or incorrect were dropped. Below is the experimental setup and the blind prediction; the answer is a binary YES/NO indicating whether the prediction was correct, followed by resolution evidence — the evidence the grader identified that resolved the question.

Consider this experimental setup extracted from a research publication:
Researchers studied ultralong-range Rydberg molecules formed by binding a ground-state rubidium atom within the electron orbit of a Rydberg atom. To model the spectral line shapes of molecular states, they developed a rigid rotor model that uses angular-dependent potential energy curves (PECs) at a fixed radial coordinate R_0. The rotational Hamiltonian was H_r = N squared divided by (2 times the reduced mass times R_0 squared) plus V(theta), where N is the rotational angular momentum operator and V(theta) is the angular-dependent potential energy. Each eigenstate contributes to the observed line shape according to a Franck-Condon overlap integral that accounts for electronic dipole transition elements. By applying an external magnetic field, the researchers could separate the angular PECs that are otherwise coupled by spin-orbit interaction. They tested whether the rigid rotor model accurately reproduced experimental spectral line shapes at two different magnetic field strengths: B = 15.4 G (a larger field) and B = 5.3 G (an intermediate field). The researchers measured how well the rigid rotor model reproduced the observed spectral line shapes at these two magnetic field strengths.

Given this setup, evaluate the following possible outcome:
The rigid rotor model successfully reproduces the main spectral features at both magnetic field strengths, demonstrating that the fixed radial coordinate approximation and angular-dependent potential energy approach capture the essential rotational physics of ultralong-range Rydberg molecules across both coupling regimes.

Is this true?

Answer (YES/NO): NO